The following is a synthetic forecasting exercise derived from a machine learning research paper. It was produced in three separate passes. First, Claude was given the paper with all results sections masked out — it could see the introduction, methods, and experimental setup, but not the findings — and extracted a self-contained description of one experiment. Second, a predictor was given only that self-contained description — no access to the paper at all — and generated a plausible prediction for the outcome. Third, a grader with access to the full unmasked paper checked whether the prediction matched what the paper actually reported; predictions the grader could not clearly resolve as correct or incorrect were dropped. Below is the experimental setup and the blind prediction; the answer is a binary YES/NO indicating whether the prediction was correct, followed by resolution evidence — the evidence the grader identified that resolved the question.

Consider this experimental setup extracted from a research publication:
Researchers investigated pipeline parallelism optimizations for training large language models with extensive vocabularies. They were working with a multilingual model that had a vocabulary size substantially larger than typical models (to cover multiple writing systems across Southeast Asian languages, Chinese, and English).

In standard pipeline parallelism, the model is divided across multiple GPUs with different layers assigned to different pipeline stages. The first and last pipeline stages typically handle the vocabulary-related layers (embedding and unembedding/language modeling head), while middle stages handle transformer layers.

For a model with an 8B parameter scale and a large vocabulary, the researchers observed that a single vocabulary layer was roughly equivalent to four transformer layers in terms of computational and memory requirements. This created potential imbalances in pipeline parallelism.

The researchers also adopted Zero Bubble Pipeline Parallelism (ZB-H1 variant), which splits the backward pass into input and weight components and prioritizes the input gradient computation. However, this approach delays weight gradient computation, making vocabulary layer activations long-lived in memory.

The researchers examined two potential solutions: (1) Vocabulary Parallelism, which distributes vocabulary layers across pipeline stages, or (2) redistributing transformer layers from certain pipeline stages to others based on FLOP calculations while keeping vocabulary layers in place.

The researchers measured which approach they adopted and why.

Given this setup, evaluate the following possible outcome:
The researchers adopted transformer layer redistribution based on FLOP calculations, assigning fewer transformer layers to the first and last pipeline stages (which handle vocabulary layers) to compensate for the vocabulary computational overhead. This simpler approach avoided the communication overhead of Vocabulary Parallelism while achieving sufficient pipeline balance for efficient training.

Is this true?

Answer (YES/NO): NO